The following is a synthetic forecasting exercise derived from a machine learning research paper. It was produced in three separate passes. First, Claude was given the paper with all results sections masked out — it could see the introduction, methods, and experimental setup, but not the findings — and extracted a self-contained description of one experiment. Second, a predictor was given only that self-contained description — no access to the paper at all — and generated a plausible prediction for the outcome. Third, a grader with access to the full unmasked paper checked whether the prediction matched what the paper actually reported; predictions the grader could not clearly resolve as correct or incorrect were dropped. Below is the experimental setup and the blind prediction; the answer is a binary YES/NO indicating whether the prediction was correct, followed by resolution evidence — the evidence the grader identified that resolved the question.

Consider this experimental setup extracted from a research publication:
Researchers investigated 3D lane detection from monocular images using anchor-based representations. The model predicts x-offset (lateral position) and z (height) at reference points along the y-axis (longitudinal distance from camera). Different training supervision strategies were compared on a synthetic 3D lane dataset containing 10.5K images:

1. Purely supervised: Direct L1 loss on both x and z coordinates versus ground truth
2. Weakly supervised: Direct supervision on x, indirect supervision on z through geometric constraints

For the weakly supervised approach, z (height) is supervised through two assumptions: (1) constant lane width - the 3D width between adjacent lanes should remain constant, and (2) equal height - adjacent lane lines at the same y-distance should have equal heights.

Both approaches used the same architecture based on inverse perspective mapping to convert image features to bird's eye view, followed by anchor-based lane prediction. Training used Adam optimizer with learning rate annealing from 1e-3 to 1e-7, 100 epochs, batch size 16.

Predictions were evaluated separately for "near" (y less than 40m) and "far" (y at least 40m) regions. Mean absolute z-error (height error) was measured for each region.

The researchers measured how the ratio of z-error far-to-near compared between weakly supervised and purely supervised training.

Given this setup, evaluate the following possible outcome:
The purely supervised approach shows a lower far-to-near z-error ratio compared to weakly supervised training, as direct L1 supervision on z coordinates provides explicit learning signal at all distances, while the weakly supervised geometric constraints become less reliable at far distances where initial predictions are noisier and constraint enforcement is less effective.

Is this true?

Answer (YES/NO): NO